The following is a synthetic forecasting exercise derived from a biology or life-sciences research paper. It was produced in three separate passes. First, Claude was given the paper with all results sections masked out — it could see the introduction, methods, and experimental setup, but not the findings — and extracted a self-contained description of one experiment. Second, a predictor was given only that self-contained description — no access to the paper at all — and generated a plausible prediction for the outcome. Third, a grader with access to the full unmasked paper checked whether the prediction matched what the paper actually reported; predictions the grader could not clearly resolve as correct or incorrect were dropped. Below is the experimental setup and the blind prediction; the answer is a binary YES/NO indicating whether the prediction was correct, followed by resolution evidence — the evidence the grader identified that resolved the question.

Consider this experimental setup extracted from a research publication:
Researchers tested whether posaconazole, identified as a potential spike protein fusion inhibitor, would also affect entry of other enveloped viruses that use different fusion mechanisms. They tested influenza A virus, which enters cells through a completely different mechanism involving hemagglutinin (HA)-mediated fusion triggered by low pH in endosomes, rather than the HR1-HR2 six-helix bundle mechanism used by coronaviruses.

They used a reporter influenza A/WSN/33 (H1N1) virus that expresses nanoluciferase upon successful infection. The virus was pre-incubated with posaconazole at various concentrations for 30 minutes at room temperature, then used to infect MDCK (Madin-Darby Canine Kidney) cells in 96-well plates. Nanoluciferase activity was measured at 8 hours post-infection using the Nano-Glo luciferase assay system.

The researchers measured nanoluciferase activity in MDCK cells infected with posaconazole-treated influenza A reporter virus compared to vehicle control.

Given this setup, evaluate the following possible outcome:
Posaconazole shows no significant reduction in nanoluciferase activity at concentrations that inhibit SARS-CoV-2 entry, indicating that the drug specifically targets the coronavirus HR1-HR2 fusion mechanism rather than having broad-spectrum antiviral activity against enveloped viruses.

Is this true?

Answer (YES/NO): YES